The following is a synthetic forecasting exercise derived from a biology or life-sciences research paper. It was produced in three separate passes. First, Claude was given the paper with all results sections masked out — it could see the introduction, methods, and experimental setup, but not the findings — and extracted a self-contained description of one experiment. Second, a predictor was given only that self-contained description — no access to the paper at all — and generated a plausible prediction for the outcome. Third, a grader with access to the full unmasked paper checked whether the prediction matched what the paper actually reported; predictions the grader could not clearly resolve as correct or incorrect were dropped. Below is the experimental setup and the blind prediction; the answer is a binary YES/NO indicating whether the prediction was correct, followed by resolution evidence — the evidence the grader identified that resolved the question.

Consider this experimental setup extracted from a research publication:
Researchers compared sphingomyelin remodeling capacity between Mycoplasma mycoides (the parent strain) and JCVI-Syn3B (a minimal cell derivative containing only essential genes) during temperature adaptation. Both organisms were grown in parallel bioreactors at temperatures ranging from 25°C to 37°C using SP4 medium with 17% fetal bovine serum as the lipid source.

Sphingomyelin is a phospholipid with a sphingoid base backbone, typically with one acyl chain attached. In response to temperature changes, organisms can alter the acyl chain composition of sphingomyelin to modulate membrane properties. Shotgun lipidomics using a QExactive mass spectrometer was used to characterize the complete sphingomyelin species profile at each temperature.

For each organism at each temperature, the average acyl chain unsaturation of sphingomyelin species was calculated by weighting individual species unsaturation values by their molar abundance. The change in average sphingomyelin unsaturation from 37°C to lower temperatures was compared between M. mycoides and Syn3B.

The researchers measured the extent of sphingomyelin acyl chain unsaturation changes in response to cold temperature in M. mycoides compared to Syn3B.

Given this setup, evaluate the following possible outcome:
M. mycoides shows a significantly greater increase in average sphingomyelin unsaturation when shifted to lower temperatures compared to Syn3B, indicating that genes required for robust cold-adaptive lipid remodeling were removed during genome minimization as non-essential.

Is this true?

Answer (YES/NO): NO